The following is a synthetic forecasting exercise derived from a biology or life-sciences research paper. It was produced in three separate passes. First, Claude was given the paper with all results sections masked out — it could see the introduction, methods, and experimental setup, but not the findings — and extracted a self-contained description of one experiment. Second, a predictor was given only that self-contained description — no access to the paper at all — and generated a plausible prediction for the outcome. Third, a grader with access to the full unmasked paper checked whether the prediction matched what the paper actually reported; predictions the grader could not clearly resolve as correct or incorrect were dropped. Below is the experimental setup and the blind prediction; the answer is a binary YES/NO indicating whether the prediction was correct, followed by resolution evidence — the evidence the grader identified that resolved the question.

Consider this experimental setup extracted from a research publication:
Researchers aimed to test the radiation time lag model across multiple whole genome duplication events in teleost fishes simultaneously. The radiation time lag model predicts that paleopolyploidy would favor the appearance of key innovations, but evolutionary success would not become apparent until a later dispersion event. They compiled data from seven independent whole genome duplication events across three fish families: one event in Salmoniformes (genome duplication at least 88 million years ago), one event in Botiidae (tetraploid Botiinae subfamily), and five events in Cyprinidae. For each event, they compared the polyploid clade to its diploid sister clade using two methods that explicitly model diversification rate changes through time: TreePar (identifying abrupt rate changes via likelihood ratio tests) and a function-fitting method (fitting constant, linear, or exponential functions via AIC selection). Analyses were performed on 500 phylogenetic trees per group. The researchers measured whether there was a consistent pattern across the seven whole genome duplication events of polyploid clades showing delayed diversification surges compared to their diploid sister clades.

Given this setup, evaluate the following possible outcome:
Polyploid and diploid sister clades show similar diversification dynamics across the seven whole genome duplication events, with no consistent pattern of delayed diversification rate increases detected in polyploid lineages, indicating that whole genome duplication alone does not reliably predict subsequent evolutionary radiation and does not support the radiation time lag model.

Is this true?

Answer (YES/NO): NO